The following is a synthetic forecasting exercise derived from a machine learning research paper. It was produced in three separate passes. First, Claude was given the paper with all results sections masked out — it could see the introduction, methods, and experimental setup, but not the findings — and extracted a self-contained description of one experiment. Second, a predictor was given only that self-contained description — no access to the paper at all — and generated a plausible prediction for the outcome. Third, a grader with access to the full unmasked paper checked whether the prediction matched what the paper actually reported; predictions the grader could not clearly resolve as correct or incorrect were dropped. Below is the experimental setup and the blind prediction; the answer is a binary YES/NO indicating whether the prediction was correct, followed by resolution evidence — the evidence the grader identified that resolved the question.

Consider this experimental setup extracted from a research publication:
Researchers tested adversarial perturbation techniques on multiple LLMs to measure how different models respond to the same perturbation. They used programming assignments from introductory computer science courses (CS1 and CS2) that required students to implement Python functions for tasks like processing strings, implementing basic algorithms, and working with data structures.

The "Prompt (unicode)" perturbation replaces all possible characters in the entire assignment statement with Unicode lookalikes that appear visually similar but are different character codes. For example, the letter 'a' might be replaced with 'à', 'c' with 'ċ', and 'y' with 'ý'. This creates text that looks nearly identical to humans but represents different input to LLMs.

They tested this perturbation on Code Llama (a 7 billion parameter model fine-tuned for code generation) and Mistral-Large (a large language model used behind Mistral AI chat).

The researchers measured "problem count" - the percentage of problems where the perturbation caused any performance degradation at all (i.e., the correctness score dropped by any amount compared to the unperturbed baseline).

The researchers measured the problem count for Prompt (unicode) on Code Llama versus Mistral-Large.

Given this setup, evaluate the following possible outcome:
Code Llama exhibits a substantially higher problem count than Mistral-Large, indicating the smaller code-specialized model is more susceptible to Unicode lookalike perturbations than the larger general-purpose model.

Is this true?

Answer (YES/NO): YES